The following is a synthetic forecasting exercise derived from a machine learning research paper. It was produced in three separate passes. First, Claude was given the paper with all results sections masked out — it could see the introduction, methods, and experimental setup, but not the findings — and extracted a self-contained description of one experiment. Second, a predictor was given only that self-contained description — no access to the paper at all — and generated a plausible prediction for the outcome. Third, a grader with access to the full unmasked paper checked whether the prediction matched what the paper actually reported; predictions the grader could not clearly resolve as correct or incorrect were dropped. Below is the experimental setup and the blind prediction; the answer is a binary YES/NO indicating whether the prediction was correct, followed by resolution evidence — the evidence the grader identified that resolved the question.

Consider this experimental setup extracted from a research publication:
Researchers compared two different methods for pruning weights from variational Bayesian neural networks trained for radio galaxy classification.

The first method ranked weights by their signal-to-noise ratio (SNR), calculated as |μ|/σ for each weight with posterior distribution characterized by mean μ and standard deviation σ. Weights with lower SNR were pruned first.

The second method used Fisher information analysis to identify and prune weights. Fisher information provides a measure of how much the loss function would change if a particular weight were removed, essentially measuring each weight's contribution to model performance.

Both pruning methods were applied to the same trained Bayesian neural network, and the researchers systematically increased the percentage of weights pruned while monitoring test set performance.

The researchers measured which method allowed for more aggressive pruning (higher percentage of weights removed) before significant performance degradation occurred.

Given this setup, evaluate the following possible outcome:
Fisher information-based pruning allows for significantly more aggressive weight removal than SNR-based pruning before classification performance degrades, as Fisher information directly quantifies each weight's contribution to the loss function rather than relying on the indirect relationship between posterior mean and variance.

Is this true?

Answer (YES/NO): YES